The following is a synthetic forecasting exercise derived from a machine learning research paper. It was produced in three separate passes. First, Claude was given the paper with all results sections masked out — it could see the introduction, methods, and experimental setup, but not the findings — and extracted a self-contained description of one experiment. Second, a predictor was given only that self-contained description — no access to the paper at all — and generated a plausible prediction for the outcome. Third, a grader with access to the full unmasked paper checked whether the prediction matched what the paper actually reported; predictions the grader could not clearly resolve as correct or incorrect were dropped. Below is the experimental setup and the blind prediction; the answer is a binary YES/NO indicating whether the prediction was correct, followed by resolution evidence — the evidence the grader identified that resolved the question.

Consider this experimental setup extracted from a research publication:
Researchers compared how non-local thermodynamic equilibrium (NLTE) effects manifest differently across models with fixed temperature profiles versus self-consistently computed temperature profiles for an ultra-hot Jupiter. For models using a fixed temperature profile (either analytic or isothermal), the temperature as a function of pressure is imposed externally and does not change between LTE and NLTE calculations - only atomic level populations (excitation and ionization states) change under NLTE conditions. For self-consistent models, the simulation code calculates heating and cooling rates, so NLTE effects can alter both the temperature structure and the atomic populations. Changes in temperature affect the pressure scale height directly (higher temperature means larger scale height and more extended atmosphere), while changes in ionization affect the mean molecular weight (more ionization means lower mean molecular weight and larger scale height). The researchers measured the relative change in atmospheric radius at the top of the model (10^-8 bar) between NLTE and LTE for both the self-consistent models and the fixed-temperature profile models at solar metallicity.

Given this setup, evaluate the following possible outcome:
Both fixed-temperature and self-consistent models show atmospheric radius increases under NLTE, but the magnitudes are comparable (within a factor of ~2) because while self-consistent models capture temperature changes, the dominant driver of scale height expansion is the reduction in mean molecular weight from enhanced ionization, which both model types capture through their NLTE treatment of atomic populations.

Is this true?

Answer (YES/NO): NO